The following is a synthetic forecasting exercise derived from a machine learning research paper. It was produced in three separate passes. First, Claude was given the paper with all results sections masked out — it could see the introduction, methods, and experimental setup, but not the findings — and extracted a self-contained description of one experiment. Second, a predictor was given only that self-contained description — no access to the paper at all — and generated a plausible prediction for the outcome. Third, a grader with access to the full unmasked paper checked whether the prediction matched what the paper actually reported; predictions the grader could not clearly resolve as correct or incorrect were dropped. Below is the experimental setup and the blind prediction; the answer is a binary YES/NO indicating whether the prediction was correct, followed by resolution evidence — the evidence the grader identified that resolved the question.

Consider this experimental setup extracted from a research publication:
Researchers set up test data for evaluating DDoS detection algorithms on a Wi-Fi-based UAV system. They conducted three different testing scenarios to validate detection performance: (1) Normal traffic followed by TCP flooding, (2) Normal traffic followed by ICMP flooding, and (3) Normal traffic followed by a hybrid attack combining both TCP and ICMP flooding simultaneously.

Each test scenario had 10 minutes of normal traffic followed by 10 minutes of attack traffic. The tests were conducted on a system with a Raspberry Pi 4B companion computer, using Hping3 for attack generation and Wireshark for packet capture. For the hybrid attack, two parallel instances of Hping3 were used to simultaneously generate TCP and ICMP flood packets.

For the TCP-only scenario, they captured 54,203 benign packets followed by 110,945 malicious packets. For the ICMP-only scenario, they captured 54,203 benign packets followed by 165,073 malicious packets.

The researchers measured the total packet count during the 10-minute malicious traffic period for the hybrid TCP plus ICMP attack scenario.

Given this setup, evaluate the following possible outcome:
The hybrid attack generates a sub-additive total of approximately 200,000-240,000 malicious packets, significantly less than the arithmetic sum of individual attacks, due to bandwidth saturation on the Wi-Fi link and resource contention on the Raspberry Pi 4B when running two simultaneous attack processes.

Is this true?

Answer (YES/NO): NO